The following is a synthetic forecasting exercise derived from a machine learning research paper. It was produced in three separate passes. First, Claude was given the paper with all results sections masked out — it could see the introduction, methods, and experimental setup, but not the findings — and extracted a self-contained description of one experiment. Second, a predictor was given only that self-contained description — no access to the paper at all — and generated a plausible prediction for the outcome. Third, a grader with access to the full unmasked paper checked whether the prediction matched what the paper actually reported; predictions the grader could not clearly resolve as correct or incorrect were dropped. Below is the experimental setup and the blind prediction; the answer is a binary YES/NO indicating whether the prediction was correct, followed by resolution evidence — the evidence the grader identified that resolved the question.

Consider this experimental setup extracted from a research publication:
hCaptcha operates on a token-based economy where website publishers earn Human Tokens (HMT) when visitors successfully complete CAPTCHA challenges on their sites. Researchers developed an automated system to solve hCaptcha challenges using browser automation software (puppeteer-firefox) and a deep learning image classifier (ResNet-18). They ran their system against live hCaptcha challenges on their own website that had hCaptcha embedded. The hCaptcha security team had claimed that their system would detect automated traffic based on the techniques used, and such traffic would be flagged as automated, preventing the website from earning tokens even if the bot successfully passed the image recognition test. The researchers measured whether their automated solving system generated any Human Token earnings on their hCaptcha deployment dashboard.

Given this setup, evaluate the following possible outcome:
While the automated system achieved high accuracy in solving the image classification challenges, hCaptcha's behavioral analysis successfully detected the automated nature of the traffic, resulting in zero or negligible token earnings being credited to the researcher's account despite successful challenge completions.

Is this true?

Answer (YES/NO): NO